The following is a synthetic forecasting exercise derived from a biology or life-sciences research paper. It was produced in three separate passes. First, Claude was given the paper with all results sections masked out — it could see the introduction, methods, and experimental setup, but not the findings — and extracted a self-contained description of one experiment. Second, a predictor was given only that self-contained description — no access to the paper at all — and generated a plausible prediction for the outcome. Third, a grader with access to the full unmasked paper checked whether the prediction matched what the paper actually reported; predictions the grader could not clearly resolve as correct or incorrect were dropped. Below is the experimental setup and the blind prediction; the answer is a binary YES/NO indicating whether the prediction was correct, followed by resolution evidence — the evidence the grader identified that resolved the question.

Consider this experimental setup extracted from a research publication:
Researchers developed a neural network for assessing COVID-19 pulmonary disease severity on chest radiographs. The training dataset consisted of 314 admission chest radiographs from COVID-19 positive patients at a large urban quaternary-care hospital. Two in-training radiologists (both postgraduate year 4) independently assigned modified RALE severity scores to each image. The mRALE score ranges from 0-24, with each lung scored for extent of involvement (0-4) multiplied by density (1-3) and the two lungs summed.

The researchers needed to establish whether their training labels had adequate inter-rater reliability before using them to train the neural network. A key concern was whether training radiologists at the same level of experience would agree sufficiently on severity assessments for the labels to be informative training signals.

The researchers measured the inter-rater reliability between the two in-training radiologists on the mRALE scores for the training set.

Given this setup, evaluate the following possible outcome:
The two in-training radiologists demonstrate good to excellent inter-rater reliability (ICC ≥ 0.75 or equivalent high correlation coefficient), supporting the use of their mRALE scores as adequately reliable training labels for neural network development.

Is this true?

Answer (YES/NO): YES